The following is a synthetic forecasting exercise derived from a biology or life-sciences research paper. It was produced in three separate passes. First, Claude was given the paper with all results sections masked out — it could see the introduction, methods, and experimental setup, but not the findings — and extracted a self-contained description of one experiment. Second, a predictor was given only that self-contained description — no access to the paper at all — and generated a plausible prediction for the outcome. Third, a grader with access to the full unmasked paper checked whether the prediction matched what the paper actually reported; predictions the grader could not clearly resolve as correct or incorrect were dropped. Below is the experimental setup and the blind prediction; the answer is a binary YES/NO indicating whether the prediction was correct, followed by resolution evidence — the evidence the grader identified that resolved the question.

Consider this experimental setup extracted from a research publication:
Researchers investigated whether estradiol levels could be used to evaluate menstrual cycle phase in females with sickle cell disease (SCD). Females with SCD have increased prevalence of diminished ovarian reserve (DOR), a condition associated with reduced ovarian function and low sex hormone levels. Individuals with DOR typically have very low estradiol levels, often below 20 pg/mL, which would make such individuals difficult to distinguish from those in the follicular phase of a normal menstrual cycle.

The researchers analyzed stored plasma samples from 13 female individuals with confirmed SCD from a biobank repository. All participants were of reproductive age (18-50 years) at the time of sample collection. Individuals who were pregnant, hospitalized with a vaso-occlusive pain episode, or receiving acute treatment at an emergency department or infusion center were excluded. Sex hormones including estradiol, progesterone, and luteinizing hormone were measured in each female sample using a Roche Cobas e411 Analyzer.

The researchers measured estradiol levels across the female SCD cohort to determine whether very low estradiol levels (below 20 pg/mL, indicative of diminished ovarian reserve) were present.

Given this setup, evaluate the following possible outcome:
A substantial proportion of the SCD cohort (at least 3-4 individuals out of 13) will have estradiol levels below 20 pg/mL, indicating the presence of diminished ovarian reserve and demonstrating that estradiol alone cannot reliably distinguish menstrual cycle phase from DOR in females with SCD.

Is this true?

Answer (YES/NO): NO